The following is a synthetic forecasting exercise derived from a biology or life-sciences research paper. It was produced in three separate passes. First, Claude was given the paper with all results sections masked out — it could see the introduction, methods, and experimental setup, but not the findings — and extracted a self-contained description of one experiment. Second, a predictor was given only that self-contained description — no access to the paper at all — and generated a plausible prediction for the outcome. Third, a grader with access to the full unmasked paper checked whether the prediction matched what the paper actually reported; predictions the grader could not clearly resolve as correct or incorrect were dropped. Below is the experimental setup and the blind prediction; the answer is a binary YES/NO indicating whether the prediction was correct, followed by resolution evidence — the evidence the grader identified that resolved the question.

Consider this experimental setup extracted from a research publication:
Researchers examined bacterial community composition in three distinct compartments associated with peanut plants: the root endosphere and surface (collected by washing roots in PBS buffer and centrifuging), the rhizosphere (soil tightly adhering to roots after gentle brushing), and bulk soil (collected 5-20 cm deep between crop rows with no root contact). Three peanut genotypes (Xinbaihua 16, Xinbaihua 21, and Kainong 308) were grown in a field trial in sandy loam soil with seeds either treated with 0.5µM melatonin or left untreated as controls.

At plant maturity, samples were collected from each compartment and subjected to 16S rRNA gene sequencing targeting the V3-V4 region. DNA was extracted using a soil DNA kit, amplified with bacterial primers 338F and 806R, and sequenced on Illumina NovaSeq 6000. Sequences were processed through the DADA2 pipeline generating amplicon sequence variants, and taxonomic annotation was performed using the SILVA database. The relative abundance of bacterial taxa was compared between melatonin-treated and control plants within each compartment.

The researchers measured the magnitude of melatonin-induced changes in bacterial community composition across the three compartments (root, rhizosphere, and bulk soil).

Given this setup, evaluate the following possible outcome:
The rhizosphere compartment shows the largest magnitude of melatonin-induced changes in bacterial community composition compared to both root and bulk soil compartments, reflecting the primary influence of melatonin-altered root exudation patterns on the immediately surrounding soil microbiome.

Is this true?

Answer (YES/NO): NO